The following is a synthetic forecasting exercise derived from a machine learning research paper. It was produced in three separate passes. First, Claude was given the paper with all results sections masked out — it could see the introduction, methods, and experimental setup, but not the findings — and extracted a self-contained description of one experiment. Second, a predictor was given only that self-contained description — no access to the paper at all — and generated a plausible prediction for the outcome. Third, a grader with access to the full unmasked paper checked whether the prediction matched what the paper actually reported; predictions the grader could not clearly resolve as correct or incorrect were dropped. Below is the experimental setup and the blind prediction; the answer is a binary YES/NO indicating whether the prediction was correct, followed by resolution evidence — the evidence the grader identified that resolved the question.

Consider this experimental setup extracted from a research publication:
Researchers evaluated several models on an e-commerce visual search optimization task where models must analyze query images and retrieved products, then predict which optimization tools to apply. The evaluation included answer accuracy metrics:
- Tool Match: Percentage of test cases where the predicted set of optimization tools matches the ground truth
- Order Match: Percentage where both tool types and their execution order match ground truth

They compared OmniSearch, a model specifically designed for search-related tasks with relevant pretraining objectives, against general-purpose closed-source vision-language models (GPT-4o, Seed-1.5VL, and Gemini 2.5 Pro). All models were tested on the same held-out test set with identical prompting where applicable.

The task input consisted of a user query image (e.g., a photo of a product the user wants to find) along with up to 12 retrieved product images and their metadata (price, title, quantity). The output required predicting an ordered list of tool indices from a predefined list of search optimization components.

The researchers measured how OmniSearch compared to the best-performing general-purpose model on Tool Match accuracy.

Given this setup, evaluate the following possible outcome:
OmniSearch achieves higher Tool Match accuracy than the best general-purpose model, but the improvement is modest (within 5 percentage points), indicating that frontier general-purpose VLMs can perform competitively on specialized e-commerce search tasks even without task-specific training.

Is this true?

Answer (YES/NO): NO